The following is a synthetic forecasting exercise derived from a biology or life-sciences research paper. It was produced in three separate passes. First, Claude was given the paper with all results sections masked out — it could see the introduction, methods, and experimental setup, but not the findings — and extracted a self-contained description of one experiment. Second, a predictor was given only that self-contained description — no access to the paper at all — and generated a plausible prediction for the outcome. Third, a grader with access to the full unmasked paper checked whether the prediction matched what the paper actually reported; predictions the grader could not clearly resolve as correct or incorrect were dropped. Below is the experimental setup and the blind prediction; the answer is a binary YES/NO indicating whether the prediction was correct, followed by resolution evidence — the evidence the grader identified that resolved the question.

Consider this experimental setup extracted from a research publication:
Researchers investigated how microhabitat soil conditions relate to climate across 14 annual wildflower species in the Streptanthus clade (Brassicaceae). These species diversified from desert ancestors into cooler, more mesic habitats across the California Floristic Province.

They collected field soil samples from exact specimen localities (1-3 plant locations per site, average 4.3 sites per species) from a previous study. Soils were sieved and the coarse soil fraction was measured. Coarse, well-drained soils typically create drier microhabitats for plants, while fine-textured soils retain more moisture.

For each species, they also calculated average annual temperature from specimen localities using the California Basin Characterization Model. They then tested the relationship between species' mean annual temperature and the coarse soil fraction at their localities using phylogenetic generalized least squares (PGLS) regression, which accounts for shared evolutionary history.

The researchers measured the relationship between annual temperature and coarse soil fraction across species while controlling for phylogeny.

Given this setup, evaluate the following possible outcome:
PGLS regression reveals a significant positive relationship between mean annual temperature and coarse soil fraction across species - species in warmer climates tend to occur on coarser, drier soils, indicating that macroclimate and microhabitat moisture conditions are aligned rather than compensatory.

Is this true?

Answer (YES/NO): NO